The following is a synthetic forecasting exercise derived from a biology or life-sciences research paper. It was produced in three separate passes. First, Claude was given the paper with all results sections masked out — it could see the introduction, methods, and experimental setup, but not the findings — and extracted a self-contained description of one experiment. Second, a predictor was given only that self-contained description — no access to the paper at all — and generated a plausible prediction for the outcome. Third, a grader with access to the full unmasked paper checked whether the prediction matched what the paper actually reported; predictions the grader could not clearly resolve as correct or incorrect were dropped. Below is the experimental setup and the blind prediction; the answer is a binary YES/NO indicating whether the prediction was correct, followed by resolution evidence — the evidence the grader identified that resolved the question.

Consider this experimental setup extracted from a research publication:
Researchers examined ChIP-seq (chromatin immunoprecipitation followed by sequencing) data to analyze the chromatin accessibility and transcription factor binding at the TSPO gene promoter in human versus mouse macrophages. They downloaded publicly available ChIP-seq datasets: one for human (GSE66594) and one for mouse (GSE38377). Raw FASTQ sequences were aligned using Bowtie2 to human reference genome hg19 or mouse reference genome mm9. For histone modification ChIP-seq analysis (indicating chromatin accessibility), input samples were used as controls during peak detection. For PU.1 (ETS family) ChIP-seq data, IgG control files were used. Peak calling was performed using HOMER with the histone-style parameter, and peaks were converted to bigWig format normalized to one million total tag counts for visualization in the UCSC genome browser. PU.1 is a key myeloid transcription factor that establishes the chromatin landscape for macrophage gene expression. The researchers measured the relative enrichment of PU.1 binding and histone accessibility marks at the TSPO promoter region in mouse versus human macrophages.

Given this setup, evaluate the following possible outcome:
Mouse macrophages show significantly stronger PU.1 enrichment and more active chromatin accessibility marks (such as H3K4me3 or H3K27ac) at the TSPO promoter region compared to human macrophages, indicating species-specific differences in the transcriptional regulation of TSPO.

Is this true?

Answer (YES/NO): YES